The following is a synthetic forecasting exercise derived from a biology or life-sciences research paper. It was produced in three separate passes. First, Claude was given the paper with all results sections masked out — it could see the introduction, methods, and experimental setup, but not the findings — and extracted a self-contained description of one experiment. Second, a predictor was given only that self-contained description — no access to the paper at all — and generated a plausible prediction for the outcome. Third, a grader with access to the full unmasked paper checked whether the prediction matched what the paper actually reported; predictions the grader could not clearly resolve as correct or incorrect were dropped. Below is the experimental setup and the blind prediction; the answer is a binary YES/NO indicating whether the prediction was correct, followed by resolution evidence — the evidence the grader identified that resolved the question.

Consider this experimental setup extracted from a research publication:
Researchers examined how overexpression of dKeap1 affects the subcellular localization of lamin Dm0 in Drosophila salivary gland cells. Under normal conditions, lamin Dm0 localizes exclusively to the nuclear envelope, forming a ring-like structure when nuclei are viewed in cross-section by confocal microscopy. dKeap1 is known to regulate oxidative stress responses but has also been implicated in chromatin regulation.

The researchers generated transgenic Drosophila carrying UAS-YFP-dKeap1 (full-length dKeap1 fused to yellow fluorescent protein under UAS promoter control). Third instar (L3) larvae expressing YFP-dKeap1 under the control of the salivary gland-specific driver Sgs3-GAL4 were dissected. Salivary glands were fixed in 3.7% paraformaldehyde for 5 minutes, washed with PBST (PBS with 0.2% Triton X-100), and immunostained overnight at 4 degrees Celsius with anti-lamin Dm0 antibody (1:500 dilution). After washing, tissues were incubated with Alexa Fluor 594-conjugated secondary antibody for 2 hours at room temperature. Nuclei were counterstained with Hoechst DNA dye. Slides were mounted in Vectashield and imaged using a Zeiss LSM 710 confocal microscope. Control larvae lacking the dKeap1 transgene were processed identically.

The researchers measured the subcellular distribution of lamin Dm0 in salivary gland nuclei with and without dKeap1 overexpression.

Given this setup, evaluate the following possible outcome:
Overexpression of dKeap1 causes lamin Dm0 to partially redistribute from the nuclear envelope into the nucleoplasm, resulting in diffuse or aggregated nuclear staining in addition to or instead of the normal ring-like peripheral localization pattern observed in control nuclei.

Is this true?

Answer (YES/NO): YES